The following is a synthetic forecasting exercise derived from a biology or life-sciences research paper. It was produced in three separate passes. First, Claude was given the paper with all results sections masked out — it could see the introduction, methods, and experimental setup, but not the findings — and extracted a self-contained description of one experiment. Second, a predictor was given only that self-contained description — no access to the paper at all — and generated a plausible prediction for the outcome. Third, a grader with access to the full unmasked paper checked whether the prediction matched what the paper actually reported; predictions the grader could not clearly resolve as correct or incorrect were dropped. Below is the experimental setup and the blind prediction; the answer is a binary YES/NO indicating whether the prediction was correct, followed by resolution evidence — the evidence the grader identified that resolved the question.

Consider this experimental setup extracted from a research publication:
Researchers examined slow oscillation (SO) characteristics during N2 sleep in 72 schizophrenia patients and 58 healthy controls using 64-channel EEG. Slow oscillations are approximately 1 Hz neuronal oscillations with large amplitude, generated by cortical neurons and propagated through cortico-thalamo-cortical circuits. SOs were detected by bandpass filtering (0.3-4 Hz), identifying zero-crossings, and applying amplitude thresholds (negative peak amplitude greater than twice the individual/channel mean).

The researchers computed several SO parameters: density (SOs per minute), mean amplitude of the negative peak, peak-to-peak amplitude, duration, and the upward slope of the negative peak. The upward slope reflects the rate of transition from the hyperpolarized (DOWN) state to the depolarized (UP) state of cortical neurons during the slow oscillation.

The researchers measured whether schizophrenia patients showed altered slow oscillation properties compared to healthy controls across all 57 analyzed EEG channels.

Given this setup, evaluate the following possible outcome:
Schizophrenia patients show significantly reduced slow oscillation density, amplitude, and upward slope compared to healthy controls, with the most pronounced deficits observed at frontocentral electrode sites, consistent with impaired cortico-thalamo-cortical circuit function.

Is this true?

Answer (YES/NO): NO